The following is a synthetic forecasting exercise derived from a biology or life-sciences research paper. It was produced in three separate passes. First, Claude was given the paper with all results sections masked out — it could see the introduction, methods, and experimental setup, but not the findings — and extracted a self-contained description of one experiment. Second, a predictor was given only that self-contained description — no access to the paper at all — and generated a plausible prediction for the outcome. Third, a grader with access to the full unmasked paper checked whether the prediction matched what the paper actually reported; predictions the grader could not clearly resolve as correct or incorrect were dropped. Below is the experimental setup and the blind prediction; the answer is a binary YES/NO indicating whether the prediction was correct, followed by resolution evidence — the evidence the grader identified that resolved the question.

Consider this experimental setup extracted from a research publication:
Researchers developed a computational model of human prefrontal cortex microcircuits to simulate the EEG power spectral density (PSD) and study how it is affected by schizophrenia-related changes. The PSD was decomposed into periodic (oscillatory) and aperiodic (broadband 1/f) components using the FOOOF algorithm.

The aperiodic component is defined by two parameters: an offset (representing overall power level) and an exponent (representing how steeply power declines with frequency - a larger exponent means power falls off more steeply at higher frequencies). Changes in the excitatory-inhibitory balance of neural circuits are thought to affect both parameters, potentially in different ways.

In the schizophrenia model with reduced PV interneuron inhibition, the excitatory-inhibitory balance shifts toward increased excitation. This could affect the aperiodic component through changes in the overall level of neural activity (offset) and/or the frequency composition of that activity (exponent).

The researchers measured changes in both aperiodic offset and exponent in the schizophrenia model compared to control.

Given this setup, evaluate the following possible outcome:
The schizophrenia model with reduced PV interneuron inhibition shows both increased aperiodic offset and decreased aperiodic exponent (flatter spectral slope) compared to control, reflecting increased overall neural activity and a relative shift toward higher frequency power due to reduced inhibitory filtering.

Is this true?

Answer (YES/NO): NO